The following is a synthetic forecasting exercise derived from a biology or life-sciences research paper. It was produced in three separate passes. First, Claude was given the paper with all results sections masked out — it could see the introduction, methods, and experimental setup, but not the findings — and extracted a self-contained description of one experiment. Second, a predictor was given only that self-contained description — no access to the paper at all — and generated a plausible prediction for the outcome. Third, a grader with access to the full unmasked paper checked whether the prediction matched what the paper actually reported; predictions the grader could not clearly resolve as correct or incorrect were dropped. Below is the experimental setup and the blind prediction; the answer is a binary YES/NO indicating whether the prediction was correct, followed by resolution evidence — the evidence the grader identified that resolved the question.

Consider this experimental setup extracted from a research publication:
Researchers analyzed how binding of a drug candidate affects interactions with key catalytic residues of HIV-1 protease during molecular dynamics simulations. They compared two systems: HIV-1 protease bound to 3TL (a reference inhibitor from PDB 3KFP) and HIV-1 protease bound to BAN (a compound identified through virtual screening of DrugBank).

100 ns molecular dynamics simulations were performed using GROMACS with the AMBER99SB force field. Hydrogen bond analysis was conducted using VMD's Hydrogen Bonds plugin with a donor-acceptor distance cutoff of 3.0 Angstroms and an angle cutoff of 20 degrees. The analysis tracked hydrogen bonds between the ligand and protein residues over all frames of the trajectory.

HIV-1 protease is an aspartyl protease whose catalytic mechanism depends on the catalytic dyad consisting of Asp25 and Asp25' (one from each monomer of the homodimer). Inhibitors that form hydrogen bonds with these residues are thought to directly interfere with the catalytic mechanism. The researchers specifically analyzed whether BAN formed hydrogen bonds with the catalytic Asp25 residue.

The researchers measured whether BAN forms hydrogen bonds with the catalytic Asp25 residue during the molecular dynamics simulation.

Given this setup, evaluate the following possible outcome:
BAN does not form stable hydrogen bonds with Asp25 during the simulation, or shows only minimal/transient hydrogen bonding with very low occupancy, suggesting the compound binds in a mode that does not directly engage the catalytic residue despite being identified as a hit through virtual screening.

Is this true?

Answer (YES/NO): NO